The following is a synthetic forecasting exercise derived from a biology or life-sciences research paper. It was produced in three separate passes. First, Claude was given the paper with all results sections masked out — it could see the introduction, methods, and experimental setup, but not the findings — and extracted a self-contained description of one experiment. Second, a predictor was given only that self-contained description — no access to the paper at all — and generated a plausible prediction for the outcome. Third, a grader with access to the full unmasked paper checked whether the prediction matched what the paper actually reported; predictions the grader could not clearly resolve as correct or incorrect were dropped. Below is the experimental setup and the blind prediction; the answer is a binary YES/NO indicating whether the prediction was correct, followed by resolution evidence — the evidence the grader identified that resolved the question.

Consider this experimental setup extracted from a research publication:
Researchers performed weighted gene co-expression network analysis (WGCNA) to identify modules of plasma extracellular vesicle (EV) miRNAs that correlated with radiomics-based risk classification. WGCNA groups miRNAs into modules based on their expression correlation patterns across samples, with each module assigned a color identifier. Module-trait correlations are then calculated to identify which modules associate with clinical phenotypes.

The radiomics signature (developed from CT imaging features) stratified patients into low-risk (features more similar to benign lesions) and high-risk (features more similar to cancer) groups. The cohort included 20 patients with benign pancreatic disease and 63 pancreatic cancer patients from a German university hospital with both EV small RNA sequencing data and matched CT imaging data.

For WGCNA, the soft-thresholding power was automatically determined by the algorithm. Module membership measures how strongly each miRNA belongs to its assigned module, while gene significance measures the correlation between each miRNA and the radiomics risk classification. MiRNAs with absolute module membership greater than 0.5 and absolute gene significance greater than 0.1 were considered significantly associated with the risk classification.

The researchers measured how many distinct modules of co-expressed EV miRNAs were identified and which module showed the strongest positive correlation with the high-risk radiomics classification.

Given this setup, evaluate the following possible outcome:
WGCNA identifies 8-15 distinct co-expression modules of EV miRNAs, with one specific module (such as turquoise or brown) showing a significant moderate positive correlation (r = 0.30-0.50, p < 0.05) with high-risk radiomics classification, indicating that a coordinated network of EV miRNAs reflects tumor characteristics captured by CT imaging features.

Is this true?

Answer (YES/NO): NO